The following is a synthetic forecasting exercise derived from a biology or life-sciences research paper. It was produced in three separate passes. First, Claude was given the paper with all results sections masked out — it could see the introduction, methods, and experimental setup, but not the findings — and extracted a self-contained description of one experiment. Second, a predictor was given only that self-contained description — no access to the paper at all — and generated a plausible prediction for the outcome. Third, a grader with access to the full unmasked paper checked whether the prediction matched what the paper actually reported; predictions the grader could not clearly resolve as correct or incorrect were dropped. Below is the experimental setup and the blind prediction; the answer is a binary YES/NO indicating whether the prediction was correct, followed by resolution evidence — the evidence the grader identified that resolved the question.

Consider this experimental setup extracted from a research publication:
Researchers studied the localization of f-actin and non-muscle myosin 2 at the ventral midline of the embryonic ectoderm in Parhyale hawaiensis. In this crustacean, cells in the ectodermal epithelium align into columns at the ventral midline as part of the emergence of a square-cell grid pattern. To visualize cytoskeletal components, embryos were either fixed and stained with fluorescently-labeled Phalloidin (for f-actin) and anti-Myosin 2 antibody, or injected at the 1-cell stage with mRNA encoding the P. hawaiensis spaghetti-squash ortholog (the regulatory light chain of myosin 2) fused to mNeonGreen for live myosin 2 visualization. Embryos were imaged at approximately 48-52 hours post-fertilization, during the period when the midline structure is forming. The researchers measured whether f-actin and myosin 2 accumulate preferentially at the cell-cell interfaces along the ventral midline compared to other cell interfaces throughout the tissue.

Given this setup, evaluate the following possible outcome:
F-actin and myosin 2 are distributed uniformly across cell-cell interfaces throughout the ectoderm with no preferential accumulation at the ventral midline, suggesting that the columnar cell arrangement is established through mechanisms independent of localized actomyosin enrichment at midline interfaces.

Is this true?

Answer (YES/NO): NO